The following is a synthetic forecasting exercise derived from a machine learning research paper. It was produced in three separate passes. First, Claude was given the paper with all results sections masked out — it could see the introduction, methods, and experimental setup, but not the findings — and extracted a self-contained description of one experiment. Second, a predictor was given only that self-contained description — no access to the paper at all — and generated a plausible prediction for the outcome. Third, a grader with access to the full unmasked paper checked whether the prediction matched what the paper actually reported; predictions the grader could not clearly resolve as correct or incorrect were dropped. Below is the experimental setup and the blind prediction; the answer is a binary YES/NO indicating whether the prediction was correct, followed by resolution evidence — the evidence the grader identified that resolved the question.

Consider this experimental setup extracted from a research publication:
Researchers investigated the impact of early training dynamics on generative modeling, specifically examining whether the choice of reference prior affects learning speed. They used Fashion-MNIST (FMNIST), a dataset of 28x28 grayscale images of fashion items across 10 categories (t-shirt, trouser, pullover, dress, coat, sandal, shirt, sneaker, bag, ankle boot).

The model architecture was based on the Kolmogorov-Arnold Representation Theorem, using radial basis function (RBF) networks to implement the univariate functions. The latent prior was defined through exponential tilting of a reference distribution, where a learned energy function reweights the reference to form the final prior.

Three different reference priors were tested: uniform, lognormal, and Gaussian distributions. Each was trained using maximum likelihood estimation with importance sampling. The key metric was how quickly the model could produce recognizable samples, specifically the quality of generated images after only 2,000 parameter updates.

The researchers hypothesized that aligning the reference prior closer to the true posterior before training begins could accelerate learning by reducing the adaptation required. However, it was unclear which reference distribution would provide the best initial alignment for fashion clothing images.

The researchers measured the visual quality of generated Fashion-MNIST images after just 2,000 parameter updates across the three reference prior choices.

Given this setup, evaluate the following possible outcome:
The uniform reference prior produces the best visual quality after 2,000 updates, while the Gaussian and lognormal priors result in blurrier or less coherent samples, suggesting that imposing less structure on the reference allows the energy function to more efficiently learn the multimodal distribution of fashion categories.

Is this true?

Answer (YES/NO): NO